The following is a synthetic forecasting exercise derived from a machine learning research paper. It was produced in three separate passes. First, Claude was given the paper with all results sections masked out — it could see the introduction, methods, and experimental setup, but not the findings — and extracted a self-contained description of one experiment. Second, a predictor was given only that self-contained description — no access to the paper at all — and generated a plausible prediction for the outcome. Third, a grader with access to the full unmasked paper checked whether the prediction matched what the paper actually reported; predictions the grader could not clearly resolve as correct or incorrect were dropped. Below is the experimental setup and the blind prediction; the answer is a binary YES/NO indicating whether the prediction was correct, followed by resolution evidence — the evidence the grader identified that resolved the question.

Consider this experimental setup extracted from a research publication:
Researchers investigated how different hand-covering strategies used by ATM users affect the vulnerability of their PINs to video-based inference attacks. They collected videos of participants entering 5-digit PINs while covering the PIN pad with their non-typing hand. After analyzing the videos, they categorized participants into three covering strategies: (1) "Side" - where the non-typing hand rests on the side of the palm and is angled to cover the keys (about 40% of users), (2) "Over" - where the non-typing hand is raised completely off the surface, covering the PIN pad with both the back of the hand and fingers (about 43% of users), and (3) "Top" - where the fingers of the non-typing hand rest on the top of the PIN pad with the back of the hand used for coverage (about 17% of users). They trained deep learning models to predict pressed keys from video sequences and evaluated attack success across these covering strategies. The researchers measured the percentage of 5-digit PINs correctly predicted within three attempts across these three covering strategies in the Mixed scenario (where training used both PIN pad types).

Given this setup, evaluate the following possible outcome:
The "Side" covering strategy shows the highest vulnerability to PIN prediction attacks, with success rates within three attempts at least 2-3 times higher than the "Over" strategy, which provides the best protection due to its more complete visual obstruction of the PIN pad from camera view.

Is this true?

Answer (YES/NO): YES